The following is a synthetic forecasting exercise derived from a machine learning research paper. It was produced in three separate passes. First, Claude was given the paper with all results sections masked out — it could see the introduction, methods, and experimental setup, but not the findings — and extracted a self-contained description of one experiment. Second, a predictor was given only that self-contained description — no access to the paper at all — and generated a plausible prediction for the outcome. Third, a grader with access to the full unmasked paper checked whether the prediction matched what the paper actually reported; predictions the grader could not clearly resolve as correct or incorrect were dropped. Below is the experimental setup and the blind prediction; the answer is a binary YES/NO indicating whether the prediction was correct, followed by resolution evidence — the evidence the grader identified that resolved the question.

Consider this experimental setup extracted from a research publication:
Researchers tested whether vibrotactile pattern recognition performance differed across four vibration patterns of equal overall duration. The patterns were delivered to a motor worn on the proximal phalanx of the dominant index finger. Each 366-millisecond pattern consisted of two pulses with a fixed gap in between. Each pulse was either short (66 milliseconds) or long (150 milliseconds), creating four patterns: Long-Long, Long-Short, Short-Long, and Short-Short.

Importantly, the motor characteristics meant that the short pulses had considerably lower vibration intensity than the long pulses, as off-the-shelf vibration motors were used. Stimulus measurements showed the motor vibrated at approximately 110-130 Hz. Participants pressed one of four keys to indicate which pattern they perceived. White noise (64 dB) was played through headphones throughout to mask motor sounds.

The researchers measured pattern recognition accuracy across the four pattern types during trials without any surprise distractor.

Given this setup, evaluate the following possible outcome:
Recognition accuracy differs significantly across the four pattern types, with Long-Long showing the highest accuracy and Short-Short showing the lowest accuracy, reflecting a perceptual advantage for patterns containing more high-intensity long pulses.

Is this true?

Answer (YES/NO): NO